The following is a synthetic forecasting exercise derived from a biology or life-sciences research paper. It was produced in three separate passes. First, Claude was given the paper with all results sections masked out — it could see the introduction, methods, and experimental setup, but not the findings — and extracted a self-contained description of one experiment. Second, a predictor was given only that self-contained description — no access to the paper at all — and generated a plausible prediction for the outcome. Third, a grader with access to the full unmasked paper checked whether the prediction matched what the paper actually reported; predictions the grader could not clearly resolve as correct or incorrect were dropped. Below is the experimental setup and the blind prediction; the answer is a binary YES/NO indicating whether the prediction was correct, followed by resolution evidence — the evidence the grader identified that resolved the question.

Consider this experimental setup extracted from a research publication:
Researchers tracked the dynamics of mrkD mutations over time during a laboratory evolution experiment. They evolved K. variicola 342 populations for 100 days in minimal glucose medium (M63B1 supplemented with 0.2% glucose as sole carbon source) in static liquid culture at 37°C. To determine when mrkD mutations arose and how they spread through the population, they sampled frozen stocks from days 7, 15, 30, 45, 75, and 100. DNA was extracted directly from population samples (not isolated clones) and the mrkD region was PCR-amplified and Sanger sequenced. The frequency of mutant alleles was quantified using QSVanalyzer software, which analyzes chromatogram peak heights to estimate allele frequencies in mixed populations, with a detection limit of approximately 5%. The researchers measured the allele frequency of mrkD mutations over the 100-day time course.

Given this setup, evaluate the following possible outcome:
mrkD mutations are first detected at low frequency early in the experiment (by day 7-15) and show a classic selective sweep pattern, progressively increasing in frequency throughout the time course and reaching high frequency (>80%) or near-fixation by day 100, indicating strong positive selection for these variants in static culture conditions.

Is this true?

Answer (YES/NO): NO